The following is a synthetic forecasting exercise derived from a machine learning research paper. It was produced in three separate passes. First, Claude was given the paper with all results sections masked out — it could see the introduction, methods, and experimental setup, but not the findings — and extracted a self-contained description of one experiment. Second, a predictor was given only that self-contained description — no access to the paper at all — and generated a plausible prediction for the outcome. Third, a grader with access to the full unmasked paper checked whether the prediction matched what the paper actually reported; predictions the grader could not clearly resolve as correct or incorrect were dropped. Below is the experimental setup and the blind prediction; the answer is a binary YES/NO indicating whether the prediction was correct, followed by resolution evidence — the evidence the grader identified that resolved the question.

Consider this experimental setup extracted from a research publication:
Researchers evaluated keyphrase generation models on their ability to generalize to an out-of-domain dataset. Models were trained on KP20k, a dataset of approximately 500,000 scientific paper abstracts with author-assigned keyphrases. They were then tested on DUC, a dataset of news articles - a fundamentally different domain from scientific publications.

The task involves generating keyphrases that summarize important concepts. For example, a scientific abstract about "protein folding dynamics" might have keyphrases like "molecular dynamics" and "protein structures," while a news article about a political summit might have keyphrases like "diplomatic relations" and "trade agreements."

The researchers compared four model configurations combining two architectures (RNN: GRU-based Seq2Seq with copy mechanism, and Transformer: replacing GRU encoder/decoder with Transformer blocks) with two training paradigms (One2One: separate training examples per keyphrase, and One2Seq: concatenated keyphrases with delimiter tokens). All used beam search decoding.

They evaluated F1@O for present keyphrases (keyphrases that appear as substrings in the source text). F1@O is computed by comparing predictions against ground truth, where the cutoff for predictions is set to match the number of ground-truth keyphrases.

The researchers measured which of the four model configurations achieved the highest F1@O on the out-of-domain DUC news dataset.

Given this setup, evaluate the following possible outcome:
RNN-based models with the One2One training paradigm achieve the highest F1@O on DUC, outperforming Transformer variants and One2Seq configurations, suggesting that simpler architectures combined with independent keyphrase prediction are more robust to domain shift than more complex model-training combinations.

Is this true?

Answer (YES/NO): NO